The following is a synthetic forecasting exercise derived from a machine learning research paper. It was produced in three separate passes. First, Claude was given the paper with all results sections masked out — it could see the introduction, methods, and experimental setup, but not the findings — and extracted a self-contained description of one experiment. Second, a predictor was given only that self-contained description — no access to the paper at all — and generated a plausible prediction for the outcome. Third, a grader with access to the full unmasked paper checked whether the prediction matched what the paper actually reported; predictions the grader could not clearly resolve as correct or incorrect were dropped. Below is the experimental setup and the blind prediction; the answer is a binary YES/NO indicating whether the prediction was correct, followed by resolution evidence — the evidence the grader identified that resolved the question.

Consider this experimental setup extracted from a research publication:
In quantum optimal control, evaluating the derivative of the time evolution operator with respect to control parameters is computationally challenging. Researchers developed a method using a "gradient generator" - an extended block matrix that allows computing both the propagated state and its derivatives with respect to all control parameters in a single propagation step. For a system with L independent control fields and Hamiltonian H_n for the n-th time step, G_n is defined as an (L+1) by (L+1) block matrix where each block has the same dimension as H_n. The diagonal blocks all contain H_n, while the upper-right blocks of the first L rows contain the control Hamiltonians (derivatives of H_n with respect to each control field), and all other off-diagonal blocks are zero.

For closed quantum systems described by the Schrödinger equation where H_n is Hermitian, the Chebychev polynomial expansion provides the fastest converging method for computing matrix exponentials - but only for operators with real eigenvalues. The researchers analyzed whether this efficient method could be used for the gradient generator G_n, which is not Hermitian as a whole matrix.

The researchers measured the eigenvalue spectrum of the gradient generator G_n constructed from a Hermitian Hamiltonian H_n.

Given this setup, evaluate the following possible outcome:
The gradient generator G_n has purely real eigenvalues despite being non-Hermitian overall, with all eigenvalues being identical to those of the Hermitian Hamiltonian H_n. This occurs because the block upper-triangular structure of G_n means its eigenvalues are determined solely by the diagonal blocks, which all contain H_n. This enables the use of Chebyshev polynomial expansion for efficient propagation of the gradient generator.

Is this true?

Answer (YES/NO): YES